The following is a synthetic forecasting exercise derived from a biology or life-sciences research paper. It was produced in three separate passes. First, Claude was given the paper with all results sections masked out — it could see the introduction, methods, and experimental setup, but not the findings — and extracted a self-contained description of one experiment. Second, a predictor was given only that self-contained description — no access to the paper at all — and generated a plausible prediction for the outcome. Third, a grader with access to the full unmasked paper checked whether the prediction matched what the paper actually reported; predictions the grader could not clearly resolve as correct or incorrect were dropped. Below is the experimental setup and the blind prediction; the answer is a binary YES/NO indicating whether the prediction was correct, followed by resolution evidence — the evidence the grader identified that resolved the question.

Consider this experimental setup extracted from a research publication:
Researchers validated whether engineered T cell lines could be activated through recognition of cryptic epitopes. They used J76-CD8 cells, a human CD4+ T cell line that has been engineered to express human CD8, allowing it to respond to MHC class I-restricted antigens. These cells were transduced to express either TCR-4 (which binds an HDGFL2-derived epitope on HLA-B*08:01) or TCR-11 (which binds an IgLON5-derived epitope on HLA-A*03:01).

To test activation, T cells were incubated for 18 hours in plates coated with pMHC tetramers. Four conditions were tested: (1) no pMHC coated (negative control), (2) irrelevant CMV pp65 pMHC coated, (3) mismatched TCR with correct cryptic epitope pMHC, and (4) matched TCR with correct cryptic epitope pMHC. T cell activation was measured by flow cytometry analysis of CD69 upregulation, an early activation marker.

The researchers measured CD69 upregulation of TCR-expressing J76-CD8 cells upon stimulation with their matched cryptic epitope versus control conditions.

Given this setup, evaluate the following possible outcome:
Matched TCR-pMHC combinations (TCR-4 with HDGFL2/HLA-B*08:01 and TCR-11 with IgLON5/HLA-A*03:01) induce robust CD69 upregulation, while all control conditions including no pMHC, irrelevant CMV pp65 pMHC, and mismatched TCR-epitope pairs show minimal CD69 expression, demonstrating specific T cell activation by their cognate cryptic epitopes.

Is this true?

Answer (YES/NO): YES